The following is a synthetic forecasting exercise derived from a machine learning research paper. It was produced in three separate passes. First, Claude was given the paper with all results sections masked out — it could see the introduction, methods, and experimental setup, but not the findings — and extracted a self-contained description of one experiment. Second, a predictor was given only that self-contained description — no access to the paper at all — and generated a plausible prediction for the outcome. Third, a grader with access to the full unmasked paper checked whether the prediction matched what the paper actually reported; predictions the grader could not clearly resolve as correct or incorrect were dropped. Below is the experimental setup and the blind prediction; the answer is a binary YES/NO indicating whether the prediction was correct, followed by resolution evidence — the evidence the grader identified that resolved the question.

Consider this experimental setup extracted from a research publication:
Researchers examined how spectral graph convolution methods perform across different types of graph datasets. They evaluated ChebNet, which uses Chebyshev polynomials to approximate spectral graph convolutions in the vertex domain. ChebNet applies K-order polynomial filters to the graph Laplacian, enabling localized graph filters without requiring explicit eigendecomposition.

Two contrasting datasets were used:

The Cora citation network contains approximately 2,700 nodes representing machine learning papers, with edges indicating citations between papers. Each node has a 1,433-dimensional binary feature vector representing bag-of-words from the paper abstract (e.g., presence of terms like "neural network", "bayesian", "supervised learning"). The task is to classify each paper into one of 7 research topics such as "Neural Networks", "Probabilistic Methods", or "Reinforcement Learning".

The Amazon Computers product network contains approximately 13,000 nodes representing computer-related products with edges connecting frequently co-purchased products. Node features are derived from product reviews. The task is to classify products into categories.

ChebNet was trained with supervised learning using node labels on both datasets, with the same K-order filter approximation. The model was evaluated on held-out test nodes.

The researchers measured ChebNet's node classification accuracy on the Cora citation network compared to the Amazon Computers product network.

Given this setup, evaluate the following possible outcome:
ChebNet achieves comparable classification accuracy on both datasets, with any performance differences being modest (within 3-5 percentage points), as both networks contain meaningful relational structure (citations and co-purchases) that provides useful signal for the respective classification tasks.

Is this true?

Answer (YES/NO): NO